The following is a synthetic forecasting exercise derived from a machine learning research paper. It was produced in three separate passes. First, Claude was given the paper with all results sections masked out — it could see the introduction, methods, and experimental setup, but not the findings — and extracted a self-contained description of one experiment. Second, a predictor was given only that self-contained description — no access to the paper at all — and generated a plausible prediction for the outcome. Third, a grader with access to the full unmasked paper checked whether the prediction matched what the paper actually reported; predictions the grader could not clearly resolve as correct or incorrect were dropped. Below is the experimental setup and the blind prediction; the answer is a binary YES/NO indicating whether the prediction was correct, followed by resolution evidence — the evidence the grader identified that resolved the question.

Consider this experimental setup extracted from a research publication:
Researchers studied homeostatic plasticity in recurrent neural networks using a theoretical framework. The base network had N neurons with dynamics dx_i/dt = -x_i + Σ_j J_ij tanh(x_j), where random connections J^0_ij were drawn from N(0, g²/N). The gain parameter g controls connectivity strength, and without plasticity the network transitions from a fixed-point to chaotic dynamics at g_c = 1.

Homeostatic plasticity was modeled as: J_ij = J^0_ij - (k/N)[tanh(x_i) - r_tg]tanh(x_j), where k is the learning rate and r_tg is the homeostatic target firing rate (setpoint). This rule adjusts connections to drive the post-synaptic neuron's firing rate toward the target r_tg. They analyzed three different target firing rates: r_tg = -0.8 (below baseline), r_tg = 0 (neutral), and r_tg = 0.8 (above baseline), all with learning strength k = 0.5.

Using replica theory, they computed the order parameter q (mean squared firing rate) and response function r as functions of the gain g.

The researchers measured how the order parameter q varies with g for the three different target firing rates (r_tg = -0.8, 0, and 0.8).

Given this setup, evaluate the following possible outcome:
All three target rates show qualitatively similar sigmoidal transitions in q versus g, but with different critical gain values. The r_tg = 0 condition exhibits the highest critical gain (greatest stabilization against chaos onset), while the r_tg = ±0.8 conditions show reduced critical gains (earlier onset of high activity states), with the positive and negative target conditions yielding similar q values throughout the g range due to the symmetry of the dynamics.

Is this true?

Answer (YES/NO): NO